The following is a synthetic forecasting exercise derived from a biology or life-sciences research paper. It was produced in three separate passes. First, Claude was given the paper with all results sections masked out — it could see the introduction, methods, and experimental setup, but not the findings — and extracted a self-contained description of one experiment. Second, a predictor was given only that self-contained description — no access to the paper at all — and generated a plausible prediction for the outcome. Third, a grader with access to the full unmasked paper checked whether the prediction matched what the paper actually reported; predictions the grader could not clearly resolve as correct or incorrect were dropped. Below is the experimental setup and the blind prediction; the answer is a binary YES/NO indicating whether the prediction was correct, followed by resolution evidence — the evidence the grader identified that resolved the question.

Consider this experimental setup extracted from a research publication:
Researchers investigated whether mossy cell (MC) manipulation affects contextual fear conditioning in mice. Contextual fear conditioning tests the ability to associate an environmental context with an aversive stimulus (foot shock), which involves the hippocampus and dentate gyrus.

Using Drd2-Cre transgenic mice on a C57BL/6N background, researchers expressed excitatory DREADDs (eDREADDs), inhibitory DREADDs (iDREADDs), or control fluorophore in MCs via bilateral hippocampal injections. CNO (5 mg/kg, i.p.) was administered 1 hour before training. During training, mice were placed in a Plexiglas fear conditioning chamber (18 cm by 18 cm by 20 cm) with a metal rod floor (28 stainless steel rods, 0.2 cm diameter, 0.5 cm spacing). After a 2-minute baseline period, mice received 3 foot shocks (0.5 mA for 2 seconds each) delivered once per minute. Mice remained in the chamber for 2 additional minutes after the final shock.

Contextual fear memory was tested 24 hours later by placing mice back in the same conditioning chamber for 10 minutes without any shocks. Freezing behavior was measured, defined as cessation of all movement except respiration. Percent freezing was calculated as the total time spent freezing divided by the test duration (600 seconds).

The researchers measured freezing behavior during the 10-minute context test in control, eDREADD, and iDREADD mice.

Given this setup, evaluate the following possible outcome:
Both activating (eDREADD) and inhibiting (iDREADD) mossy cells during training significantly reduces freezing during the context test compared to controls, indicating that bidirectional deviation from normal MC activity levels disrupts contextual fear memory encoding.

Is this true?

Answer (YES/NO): NO